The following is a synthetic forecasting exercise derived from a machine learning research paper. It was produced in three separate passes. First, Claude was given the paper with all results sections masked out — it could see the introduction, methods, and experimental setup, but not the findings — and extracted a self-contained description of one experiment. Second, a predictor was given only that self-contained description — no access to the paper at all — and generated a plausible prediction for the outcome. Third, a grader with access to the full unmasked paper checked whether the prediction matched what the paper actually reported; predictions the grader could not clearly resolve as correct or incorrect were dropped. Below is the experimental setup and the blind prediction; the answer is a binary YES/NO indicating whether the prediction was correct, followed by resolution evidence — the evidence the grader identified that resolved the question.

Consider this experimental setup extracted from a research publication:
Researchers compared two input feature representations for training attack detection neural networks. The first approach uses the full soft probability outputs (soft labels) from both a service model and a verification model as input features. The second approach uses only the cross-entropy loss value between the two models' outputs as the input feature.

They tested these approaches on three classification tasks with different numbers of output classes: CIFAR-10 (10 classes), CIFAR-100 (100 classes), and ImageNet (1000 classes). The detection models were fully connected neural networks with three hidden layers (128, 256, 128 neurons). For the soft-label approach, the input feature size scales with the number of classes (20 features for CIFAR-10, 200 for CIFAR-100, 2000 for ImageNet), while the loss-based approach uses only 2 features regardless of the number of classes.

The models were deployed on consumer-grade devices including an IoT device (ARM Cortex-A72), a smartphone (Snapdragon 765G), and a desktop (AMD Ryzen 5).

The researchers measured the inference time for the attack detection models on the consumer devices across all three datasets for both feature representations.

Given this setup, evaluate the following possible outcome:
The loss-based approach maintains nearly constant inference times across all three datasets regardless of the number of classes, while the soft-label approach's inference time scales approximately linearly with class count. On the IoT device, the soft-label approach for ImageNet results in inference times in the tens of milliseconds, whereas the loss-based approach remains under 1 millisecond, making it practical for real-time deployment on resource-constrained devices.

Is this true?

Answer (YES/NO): NO